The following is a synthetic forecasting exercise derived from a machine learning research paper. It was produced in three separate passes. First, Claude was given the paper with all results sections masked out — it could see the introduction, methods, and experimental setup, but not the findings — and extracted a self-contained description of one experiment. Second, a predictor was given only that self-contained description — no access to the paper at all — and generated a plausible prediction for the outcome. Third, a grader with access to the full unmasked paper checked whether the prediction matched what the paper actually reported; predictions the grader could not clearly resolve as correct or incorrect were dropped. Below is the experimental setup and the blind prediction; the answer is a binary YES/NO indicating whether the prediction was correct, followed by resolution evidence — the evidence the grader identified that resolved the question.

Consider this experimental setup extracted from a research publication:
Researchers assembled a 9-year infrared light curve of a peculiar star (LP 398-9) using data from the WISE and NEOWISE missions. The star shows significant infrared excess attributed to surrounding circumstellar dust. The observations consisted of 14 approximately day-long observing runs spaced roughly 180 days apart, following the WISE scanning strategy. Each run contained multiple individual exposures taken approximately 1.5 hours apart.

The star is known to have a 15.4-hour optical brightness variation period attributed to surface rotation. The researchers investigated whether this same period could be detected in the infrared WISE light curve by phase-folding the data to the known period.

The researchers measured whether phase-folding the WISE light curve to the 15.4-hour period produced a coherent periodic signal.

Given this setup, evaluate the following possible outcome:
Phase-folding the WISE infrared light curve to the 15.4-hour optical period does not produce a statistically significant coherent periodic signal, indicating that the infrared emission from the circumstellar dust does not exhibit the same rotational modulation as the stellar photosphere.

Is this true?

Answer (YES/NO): YES